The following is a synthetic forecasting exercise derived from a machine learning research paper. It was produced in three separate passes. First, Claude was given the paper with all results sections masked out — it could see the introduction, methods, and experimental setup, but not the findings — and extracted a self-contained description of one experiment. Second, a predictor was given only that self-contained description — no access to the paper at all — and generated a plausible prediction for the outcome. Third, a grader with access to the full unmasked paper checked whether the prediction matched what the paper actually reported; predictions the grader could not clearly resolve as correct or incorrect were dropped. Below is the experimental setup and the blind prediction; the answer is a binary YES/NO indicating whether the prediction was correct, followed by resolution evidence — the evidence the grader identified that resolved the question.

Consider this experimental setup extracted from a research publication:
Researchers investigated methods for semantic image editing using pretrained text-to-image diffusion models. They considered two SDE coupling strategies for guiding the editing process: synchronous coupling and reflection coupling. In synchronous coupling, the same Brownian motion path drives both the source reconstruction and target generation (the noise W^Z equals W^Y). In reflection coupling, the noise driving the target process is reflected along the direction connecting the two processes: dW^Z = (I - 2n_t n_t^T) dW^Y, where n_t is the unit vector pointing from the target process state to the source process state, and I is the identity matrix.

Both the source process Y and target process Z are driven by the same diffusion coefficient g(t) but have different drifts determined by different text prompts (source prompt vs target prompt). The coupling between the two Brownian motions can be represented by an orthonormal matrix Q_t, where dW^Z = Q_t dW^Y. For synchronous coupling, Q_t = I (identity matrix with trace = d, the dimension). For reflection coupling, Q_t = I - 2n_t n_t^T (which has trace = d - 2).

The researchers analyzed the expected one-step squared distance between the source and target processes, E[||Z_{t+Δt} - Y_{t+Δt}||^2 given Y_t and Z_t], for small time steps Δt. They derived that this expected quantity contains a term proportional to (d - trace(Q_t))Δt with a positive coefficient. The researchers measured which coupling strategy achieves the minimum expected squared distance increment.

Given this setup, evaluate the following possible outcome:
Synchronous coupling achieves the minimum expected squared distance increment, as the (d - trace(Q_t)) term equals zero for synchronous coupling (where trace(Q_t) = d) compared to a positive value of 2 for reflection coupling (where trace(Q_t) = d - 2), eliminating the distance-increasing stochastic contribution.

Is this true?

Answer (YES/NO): YES